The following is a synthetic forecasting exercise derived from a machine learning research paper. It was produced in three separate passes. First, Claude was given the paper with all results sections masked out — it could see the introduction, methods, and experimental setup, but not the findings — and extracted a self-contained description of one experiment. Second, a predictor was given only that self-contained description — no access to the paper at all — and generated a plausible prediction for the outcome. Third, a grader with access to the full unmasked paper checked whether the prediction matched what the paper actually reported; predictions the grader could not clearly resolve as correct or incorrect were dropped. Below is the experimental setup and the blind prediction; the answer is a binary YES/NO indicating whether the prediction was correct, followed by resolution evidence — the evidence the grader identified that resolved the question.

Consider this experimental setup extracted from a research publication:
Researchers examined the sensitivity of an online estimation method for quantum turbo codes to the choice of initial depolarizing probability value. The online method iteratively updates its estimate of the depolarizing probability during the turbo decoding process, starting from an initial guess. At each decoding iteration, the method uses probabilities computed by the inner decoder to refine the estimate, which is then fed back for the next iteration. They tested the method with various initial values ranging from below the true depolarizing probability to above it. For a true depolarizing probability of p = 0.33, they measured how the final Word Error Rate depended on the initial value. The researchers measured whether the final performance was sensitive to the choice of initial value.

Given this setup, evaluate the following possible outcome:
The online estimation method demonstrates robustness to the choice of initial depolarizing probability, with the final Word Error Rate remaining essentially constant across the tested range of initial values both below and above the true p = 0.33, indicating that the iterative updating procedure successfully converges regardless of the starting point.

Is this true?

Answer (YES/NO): YES